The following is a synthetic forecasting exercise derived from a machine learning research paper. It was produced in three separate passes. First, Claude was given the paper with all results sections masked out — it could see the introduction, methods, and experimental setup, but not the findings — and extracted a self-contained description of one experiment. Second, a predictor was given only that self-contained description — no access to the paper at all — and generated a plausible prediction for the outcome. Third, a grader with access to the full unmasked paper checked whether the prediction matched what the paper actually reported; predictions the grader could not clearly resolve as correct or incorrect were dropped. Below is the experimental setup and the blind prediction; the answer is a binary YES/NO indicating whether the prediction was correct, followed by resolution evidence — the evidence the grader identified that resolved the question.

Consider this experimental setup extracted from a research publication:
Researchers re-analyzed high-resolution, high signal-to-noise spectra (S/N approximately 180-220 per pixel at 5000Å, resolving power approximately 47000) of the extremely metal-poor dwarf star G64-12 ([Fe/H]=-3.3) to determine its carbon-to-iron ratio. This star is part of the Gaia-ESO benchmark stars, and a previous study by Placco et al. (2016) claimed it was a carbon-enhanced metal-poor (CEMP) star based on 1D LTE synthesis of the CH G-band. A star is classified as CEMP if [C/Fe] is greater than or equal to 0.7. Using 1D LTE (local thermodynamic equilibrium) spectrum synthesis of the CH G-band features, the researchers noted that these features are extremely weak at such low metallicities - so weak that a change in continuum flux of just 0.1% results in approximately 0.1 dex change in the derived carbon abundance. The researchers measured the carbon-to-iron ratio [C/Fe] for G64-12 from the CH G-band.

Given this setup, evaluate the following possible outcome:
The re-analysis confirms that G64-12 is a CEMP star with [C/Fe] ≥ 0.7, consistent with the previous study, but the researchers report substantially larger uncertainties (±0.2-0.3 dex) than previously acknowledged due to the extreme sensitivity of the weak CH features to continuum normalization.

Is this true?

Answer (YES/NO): NO